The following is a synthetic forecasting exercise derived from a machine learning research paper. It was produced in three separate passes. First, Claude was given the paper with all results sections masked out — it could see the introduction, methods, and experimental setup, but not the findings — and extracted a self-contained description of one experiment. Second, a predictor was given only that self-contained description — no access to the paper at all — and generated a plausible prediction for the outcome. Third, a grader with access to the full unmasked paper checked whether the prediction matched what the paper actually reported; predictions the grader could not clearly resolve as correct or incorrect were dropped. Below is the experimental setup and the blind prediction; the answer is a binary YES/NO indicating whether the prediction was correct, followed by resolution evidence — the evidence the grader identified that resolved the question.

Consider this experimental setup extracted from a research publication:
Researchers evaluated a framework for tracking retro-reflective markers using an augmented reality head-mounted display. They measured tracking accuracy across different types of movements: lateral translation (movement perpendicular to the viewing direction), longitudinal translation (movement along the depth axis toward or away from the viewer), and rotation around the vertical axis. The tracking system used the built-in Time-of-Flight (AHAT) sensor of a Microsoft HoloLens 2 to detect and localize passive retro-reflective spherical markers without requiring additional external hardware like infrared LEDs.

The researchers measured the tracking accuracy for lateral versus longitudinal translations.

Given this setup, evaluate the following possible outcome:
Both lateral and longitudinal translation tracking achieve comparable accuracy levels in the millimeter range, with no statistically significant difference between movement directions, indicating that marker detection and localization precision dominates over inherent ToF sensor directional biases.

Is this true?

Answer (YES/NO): NO